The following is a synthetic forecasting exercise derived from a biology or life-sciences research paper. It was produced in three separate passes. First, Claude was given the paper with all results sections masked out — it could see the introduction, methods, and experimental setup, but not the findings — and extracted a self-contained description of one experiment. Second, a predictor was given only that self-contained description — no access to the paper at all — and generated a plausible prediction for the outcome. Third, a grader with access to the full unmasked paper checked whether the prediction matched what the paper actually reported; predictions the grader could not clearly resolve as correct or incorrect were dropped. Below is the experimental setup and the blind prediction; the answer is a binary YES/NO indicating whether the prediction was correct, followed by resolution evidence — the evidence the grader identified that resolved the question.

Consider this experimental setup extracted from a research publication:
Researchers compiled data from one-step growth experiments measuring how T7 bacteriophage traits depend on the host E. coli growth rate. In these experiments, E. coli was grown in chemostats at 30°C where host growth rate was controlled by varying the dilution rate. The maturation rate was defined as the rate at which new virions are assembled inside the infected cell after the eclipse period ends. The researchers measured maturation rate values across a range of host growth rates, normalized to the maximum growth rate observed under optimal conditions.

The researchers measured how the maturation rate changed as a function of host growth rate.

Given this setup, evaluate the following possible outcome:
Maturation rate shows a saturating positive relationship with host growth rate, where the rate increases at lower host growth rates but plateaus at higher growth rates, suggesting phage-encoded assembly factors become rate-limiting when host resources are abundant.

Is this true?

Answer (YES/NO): NO